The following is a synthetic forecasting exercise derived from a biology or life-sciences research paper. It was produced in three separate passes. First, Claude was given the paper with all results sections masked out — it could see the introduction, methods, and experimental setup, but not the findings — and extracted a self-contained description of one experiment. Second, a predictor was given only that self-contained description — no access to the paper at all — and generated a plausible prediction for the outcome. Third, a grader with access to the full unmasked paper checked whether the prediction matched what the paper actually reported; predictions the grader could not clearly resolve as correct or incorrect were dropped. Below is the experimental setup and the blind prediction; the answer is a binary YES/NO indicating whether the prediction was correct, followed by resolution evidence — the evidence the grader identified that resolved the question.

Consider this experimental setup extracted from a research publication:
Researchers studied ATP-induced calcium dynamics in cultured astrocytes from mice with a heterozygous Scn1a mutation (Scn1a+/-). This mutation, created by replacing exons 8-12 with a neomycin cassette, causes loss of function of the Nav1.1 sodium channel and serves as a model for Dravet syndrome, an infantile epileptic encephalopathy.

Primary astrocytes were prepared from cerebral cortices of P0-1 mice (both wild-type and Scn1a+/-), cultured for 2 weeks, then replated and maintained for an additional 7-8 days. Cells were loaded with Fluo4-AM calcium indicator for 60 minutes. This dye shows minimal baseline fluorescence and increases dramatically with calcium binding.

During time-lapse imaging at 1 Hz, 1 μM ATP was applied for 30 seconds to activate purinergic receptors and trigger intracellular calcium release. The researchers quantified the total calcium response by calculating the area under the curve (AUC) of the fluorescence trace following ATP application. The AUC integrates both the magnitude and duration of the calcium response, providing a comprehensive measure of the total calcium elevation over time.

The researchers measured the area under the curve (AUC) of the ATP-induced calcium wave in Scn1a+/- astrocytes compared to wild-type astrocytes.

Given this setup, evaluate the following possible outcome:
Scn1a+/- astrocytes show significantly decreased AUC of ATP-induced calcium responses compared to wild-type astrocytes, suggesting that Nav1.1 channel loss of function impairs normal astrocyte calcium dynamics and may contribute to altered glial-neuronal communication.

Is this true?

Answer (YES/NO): NO